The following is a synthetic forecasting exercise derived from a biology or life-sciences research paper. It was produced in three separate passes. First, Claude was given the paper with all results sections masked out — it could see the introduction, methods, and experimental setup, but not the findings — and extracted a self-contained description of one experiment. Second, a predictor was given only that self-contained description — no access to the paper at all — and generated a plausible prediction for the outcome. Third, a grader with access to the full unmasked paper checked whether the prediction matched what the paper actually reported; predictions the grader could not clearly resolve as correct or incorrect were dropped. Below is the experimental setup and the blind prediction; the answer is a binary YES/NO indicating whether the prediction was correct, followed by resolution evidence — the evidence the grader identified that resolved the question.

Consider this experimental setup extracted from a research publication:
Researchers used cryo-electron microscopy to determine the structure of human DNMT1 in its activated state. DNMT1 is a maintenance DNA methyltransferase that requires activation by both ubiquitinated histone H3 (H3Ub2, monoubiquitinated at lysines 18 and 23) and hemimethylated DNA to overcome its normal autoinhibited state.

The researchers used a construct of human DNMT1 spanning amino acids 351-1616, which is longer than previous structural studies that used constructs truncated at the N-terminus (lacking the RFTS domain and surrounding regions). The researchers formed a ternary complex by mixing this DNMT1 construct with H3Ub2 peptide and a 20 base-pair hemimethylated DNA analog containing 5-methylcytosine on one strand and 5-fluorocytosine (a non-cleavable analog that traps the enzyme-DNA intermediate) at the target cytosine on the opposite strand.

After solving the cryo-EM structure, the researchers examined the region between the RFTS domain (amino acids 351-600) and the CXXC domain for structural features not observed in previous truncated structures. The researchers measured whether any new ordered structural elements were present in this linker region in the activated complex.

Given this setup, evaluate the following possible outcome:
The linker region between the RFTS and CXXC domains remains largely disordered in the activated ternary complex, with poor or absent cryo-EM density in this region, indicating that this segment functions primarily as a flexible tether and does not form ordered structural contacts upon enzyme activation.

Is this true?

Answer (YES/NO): NO